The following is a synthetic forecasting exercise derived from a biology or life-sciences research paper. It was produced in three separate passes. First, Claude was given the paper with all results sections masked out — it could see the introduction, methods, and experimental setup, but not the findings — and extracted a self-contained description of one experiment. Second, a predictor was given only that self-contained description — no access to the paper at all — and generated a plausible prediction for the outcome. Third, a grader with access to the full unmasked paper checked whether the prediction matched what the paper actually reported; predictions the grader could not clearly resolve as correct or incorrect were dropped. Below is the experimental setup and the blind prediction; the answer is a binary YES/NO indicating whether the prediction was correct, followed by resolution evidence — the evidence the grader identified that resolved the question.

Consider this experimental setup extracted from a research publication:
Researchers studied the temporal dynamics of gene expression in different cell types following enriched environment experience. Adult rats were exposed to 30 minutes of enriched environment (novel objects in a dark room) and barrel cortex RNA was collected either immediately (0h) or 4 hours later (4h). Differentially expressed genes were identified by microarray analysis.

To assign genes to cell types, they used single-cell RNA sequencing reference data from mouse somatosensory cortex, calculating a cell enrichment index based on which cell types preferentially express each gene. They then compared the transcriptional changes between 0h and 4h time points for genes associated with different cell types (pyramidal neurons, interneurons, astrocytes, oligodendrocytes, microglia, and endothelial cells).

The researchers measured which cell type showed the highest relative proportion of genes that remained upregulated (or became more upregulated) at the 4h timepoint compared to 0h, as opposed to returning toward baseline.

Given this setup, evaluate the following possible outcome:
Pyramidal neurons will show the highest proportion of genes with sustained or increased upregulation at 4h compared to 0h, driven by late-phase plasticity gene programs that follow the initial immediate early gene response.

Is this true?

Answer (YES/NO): NO